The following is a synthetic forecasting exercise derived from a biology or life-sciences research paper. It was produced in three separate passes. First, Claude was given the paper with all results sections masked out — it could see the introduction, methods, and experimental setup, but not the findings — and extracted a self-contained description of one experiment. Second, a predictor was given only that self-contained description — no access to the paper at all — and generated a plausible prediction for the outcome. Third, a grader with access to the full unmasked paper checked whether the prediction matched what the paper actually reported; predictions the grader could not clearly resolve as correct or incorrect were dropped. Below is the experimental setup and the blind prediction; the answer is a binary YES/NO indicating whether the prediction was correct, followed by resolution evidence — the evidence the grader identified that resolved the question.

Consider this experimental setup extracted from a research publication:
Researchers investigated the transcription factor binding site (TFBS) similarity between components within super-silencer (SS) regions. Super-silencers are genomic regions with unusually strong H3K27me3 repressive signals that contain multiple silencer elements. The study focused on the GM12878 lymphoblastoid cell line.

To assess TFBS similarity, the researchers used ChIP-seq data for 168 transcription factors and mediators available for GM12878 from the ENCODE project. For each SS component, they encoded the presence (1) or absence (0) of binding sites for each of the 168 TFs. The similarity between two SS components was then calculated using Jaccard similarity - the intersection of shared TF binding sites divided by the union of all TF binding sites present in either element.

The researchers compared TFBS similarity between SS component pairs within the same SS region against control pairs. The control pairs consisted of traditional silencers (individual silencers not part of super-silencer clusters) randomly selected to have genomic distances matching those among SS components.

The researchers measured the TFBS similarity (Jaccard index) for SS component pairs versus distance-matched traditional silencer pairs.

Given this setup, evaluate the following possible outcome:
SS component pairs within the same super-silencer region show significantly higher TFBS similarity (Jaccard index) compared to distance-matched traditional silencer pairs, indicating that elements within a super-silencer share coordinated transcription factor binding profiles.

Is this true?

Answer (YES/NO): YES